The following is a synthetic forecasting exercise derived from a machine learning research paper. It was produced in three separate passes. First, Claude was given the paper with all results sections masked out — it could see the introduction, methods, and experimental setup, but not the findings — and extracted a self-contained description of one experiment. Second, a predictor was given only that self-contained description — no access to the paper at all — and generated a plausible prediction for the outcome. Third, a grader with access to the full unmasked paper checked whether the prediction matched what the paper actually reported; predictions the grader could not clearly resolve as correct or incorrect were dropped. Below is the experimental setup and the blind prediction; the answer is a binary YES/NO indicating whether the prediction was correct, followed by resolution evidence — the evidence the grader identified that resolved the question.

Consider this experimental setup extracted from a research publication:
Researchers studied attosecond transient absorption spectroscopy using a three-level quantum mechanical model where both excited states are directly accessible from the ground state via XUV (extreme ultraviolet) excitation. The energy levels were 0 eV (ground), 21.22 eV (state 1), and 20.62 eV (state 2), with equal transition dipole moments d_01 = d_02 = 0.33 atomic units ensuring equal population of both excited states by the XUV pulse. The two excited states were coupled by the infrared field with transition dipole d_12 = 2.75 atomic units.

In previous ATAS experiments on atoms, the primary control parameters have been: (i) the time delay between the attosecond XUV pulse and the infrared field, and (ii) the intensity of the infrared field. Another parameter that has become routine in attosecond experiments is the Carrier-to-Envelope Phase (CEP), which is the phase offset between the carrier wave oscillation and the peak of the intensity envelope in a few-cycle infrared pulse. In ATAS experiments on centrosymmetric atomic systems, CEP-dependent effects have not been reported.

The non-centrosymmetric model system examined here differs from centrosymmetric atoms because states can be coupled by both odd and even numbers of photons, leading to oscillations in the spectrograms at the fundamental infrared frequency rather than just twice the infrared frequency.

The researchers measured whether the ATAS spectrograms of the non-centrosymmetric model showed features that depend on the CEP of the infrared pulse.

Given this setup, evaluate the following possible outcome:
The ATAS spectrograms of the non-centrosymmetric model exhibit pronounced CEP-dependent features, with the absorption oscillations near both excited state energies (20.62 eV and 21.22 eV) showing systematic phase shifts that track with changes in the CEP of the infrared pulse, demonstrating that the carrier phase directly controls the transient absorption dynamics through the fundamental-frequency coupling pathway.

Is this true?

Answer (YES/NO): YES